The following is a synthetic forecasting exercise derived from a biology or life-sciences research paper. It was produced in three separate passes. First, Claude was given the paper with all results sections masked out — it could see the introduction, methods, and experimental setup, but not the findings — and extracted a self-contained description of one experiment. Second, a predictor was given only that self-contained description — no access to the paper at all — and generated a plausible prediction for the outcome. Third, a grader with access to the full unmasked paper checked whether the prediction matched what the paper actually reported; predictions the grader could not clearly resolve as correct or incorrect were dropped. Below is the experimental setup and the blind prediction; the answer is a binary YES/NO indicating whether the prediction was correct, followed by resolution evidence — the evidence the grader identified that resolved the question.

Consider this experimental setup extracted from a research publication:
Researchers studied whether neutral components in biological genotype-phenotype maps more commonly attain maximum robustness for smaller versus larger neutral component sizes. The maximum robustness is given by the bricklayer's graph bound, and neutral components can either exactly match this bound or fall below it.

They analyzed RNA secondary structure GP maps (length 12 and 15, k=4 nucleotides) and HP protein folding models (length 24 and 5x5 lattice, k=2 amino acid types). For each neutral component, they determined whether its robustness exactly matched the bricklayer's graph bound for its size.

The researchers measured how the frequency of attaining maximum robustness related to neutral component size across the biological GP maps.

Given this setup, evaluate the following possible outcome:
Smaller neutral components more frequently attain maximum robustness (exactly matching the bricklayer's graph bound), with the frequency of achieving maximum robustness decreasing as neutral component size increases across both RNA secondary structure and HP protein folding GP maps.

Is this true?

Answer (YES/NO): YES